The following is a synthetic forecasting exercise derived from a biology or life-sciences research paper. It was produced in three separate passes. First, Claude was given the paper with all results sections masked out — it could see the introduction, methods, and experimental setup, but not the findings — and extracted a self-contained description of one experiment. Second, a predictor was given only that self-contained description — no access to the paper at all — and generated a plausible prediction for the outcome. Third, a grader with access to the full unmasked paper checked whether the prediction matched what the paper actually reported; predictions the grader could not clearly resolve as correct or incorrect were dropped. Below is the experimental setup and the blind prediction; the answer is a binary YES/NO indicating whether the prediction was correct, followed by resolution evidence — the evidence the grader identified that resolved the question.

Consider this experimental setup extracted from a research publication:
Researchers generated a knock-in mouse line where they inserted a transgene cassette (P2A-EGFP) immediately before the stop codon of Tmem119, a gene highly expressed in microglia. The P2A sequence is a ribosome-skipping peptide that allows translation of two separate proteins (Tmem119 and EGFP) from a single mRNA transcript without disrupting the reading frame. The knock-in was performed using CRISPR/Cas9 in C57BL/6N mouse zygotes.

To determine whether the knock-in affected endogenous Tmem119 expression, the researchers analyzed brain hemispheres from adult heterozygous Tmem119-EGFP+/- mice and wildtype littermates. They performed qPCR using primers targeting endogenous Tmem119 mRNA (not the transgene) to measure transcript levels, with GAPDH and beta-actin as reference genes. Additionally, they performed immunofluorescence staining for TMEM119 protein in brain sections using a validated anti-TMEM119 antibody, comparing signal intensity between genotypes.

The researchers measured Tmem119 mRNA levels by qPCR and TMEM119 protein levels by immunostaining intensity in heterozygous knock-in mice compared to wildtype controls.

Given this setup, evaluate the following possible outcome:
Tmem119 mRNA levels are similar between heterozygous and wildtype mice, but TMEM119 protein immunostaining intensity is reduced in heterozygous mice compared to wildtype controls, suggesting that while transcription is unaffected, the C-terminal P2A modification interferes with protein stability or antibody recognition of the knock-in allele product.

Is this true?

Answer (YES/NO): NO